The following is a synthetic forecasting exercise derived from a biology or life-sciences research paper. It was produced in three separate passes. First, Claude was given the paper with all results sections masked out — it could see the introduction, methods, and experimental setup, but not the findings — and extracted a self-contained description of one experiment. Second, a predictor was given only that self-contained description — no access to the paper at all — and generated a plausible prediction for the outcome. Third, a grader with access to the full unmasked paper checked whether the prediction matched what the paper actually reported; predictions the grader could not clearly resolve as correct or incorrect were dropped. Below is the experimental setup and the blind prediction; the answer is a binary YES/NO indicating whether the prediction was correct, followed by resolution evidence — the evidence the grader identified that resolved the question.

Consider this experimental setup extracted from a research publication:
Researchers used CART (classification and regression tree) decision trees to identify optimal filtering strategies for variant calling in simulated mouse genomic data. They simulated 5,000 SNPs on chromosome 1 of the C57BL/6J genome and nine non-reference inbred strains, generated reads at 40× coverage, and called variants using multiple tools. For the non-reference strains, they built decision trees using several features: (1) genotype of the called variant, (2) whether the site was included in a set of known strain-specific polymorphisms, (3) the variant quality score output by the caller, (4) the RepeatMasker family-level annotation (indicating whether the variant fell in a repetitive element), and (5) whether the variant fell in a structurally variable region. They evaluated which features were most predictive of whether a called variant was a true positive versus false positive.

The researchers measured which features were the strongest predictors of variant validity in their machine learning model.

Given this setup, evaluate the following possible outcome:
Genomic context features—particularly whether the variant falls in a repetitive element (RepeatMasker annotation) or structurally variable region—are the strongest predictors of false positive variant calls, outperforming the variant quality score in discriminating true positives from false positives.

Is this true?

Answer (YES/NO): NO